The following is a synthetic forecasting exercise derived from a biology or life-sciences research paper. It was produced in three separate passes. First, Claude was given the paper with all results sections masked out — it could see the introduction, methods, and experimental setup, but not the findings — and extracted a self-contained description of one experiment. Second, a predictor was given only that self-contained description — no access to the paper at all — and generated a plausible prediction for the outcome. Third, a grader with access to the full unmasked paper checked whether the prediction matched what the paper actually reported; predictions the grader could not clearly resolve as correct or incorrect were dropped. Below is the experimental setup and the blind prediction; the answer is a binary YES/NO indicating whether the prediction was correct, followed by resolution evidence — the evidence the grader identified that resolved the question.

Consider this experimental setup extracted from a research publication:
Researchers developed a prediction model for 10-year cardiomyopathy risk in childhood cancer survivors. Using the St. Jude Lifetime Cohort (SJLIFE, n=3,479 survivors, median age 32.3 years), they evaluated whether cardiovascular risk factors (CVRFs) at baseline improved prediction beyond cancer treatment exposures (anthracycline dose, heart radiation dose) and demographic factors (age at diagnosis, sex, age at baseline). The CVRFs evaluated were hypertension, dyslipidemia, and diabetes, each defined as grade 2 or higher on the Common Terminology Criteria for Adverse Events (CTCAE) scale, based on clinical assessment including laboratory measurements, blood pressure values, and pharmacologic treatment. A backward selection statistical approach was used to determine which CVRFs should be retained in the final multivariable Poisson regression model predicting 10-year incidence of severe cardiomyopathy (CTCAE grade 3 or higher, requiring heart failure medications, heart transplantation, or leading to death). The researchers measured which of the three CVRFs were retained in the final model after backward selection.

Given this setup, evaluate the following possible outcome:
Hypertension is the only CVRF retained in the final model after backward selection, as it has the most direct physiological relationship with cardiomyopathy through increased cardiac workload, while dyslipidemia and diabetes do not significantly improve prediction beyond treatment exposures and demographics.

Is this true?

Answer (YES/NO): YES